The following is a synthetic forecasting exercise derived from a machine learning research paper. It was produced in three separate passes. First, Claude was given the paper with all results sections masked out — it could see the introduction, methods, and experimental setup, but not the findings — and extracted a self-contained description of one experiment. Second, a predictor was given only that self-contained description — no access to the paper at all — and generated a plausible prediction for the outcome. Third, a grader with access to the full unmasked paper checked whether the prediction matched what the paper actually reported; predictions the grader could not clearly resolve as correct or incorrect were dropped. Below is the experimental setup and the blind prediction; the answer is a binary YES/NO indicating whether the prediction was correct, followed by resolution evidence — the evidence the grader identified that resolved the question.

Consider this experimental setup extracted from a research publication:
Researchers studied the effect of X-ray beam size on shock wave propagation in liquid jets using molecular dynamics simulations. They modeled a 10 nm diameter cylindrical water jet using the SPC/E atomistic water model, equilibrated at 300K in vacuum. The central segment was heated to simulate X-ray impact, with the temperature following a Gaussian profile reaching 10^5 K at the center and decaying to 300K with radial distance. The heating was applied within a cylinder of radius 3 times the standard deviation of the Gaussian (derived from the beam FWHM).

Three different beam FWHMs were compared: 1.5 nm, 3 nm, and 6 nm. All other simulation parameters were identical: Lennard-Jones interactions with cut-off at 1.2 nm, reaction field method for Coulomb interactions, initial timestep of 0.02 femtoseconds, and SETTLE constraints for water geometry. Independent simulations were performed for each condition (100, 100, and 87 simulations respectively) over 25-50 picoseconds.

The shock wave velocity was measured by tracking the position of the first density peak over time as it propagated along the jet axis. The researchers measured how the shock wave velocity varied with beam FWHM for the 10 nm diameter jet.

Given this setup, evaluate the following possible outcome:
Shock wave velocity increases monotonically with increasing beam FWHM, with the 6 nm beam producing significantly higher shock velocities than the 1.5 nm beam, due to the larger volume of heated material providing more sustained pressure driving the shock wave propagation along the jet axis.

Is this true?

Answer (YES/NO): NO